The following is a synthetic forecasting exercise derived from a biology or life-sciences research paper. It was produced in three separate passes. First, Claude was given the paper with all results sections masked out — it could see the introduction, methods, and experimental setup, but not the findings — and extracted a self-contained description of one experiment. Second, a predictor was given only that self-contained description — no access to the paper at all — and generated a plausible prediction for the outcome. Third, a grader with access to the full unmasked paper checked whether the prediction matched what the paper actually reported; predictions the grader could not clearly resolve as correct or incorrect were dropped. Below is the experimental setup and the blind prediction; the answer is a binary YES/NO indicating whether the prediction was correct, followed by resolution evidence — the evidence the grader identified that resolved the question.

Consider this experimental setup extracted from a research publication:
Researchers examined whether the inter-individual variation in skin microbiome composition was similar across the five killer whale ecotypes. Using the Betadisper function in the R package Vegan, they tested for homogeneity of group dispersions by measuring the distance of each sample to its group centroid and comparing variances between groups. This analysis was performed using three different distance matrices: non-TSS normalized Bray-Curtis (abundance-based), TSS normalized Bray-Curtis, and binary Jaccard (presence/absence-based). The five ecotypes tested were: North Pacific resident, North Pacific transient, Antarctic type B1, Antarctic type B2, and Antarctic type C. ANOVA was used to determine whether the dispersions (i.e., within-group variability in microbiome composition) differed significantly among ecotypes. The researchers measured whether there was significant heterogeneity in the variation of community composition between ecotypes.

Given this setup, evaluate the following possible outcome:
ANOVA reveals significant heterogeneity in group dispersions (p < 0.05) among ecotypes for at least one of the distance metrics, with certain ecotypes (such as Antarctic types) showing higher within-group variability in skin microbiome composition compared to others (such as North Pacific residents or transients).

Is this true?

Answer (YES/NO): NO